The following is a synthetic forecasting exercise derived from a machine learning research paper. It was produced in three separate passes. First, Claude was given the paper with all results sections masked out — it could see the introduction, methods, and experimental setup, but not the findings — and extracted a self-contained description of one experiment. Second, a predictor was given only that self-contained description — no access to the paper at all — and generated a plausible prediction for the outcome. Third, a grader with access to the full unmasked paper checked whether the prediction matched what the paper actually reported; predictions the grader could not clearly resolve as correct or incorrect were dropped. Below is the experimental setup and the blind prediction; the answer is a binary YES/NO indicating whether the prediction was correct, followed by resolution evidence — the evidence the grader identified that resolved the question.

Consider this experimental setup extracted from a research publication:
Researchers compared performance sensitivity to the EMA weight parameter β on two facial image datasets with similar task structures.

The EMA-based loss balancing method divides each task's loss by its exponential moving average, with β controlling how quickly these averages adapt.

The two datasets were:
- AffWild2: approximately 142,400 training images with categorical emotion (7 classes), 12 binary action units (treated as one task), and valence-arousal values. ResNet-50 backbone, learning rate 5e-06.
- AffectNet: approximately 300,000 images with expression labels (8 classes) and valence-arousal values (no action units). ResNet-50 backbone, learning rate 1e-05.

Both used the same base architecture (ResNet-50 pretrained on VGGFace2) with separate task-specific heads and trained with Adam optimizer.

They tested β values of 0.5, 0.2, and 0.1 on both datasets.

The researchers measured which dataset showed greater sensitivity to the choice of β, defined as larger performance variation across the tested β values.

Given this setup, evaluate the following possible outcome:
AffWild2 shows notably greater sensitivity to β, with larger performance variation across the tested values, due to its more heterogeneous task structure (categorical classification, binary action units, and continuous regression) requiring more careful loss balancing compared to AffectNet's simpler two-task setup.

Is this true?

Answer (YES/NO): NO